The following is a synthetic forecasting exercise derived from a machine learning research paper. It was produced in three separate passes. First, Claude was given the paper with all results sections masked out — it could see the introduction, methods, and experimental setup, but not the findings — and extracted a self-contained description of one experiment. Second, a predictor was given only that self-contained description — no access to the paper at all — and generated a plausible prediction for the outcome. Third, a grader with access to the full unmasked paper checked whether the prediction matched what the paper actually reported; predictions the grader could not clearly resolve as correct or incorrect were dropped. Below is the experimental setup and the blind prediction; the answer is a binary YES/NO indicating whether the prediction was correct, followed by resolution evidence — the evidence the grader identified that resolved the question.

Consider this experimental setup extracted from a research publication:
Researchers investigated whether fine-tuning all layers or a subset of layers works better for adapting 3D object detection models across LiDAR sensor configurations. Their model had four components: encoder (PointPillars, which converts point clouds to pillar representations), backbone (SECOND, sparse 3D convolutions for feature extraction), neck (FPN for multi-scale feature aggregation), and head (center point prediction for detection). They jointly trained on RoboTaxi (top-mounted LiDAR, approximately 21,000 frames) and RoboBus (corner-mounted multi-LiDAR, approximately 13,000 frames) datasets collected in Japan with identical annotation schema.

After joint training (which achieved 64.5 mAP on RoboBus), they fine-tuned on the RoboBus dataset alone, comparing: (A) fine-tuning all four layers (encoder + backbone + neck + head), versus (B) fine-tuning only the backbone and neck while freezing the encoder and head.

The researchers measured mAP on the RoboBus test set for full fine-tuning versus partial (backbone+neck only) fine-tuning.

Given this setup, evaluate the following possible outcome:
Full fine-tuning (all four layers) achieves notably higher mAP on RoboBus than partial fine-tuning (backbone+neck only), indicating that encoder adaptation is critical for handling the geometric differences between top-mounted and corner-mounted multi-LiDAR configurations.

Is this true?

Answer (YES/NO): NO